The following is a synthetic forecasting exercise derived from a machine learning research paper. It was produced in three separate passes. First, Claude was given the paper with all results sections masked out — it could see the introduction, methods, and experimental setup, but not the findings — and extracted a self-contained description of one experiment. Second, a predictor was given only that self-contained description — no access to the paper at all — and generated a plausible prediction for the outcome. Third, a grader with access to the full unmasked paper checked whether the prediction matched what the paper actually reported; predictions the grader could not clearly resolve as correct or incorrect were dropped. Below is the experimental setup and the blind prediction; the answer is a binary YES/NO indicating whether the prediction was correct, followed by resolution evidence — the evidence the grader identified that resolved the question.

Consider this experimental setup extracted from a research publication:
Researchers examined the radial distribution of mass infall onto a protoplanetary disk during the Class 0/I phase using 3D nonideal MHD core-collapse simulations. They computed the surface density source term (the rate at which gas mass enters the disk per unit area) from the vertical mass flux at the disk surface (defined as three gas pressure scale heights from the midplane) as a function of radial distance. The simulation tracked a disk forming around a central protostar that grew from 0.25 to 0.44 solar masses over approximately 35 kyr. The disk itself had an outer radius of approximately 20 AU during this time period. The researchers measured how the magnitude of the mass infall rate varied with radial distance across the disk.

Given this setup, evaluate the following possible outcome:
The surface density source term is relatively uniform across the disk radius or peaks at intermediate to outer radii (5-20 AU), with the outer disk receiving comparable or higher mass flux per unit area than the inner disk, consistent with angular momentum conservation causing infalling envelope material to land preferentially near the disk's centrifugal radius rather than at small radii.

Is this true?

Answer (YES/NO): NO